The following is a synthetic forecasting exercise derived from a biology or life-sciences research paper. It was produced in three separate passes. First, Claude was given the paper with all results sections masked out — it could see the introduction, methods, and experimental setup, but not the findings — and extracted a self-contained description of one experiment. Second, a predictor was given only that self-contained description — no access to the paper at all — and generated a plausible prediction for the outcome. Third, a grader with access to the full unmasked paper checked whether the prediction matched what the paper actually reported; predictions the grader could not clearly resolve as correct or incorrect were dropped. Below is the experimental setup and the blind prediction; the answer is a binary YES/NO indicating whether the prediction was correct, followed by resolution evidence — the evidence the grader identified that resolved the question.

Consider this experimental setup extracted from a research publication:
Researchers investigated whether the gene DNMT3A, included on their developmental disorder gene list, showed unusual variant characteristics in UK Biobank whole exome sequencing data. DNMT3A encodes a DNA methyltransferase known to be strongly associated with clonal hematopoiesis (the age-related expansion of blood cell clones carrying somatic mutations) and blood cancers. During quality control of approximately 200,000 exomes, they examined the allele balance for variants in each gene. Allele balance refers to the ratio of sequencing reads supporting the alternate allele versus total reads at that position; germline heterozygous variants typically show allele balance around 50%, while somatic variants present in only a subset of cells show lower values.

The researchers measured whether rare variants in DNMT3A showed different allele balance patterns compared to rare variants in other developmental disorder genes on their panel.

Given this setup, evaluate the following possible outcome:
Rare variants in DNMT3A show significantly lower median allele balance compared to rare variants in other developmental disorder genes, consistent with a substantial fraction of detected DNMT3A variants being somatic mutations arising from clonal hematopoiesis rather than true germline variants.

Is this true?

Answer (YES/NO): YES